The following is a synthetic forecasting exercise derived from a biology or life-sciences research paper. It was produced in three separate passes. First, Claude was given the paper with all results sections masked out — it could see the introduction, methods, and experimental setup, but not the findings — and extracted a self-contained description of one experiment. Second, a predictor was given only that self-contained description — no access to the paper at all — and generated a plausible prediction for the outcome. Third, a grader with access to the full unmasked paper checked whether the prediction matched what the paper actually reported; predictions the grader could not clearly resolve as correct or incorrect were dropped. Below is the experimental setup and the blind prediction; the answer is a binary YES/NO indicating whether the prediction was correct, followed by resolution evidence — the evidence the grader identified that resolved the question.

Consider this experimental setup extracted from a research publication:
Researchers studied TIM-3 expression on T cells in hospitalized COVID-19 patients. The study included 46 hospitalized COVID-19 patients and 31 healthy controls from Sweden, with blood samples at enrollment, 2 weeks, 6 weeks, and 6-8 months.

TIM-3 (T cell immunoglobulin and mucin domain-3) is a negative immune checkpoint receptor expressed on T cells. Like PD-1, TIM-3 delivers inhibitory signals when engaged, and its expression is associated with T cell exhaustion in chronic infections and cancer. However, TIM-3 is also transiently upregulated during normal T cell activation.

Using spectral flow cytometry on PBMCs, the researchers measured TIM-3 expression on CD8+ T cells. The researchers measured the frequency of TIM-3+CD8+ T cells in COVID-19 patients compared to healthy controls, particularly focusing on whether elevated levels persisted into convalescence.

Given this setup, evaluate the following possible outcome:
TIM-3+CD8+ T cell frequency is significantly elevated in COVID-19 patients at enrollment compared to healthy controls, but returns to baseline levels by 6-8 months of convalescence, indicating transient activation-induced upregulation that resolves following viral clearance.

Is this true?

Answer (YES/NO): NO